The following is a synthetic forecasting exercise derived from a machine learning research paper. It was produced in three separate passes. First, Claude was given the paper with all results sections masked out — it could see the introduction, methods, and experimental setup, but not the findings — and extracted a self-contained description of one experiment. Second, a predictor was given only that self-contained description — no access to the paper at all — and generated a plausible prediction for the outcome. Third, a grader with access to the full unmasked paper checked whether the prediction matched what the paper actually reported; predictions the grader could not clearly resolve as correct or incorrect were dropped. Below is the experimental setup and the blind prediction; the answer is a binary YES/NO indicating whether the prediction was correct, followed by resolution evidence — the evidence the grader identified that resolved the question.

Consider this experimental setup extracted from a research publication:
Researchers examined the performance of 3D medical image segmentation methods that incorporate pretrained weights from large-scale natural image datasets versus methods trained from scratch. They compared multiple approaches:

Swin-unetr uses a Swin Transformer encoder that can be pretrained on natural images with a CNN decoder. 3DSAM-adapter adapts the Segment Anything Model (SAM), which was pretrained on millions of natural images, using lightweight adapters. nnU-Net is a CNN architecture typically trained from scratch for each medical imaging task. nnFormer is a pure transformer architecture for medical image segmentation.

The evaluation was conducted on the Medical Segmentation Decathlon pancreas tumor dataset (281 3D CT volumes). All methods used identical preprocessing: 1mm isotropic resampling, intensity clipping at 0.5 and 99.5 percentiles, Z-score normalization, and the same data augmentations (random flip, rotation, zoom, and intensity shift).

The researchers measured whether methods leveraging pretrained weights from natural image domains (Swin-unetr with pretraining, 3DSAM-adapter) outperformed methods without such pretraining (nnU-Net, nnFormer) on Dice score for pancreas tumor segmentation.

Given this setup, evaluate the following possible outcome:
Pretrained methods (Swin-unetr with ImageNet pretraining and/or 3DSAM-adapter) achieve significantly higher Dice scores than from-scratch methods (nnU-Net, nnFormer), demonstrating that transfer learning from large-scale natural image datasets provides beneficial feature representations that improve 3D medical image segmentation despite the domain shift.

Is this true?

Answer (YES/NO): NO